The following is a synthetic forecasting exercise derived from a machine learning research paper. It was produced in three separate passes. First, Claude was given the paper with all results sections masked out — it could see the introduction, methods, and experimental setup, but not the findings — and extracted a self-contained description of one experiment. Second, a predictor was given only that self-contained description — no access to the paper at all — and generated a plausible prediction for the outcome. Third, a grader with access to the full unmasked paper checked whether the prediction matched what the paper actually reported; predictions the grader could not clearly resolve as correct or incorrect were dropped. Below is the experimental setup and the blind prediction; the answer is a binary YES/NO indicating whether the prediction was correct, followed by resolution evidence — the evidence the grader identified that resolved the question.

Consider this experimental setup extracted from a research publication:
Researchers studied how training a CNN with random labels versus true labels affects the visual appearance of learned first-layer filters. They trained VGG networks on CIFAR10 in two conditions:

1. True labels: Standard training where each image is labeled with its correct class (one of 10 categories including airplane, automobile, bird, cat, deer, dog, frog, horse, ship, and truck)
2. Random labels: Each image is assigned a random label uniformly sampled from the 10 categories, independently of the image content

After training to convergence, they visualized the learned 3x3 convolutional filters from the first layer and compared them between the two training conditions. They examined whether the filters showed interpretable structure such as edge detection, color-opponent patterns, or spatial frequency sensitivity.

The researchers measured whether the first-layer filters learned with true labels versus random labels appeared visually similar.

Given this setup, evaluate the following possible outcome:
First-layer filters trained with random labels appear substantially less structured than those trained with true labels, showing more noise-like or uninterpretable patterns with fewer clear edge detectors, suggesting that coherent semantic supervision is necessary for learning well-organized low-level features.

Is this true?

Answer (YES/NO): NO